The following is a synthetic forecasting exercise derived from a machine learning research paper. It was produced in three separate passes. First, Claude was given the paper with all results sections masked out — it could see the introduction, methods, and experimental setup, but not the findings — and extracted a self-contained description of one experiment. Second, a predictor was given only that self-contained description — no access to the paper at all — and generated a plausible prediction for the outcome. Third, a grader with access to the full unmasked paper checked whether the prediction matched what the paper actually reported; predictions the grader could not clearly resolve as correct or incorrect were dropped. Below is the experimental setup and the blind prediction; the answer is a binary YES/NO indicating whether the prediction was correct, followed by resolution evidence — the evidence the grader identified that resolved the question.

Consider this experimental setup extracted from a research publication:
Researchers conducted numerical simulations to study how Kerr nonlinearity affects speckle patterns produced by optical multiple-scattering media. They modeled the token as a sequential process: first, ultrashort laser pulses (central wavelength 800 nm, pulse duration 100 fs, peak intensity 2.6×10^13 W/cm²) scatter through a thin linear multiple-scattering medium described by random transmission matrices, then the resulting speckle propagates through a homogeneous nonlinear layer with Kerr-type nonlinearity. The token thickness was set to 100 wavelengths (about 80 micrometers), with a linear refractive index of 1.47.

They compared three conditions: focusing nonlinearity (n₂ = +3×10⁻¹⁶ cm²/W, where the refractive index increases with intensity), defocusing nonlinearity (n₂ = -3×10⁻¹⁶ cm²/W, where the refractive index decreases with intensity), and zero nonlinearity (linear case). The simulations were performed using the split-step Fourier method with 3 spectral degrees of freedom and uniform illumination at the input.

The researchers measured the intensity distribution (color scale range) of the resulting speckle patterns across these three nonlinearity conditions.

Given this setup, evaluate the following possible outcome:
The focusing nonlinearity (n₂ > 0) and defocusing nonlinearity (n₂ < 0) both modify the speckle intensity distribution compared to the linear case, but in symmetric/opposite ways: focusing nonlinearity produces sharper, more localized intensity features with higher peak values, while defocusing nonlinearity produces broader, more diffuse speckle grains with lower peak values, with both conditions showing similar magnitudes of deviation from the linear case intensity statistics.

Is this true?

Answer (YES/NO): NO